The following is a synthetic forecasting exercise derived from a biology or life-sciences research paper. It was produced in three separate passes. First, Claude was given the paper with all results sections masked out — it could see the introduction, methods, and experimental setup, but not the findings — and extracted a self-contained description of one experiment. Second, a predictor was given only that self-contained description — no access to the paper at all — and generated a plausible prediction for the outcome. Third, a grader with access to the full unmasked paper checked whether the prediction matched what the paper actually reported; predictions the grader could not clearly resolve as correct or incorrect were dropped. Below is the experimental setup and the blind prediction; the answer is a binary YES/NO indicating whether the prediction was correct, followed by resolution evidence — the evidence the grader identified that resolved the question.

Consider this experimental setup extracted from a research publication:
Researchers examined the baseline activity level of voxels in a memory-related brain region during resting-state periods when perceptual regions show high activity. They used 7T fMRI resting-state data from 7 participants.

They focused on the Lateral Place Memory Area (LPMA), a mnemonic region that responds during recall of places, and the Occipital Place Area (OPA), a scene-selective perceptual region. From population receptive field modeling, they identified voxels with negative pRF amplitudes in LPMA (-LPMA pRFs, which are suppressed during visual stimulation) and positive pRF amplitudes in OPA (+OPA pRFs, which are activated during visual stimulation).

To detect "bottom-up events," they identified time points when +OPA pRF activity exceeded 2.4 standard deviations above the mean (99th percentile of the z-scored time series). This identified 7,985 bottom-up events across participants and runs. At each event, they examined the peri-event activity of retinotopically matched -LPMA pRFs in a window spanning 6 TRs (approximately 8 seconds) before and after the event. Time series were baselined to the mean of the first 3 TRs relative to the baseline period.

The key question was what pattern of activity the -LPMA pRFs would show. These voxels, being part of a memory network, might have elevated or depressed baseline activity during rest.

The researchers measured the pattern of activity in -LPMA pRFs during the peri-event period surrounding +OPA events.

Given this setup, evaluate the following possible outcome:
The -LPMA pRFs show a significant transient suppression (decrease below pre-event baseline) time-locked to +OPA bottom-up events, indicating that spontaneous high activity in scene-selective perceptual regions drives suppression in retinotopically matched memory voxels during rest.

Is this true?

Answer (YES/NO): NO